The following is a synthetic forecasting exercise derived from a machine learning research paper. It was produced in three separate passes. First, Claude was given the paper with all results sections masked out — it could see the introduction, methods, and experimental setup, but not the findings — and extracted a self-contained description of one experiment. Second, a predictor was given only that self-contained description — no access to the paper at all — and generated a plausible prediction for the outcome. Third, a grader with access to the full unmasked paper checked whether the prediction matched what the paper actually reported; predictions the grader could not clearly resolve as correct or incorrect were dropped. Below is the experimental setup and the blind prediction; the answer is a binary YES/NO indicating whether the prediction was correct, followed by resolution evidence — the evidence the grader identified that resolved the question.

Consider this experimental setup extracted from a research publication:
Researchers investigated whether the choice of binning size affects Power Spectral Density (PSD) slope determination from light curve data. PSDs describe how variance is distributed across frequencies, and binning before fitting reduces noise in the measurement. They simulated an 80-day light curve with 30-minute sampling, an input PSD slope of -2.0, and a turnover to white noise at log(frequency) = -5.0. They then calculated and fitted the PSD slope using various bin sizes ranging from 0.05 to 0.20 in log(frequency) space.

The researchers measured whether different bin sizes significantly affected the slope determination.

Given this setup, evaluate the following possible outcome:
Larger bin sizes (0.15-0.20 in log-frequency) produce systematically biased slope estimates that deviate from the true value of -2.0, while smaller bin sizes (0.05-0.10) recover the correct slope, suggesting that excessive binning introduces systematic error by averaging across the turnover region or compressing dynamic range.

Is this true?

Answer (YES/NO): NO